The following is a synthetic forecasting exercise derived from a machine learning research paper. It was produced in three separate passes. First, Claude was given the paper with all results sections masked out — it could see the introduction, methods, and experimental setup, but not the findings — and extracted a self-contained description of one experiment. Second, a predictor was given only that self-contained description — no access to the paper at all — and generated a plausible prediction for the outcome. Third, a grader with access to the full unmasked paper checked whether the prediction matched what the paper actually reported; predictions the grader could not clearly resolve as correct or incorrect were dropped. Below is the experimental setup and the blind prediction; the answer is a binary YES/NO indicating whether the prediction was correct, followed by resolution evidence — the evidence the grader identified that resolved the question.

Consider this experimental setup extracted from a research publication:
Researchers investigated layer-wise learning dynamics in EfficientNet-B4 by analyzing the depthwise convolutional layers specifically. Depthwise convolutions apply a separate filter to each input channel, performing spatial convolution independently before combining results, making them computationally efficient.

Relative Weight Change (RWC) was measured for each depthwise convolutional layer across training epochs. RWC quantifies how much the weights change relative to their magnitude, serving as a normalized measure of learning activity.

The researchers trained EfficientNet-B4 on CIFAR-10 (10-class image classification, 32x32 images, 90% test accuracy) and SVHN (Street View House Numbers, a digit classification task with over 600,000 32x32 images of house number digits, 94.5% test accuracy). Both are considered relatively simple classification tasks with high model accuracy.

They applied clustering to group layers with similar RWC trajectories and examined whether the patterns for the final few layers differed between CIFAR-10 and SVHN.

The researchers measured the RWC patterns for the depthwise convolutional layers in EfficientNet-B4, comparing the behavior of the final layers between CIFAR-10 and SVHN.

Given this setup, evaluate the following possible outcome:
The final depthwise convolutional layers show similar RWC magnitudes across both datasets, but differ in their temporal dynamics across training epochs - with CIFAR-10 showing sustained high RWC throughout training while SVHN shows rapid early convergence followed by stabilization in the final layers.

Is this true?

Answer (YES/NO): NO